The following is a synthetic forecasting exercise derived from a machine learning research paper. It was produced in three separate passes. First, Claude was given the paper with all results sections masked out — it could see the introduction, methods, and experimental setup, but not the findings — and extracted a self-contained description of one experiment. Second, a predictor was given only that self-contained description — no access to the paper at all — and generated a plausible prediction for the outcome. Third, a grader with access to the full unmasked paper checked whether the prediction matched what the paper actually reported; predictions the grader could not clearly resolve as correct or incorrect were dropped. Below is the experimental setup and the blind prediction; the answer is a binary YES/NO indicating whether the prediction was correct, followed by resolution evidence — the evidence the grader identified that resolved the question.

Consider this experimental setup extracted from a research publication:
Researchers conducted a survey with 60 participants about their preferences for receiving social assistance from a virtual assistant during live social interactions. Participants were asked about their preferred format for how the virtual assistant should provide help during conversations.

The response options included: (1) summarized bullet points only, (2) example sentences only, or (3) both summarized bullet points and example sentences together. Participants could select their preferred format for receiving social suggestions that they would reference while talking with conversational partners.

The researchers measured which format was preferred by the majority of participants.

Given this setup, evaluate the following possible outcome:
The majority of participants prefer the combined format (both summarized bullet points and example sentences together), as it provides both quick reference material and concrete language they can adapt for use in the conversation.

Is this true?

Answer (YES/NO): YES